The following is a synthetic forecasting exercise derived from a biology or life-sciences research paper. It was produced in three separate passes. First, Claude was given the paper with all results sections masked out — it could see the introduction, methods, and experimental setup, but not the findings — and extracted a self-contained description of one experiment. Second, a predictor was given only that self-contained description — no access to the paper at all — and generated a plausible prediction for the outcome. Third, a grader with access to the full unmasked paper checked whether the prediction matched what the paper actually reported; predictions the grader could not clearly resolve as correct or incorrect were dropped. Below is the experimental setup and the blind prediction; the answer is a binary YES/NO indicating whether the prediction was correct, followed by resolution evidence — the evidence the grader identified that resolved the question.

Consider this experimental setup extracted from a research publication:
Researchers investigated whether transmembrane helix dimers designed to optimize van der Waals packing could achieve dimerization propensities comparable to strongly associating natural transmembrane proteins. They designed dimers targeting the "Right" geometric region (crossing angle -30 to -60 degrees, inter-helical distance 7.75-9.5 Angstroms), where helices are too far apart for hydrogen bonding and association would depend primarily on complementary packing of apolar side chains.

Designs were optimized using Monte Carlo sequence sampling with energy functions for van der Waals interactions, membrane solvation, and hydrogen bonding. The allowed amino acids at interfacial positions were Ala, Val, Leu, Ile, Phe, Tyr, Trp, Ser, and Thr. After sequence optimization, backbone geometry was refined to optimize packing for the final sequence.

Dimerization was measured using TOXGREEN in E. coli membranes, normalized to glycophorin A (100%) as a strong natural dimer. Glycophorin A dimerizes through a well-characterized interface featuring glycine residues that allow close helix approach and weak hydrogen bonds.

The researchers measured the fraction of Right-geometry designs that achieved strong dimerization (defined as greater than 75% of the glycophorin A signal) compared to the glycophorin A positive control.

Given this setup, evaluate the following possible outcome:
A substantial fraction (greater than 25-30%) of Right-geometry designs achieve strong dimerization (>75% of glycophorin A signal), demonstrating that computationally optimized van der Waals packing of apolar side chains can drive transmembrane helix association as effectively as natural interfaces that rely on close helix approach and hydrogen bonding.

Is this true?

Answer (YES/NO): NO